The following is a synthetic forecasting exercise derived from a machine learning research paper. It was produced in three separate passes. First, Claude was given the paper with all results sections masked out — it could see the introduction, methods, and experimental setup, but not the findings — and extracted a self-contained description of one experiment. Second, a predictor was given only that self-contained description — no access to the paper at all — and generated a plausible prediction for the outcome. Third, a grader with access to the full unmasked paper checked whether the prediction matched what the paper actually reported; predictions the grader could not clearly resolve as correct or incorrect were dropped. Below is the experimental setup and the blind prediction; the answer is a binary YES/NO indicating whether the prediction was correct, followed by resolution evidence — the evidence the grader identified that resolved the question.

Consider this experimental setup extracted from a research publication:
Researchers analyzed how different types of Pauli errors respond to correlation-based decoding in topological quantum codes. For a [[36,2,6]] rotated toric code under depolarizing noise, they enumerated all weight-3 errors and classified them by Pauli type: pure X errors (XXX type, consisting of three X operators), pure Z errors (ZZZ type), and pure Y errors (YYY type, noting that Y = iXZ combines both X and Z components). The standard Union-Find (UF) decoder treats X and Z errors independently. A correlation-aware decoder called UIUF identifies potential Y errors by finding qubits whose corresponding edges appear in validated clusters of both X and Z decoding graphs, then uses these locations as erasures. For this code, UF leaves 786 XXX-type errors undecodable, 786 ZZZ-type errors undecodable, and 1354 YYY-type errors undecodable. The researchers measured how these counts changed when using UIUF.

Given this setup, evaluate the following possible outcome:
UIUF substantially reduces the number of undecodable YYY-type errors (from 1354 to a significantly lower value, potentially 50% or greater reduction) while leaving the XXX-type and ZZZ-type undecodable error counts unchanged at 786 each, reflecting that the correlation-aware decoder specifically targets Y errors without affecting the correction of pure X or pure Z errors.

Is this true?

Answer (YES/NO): YES